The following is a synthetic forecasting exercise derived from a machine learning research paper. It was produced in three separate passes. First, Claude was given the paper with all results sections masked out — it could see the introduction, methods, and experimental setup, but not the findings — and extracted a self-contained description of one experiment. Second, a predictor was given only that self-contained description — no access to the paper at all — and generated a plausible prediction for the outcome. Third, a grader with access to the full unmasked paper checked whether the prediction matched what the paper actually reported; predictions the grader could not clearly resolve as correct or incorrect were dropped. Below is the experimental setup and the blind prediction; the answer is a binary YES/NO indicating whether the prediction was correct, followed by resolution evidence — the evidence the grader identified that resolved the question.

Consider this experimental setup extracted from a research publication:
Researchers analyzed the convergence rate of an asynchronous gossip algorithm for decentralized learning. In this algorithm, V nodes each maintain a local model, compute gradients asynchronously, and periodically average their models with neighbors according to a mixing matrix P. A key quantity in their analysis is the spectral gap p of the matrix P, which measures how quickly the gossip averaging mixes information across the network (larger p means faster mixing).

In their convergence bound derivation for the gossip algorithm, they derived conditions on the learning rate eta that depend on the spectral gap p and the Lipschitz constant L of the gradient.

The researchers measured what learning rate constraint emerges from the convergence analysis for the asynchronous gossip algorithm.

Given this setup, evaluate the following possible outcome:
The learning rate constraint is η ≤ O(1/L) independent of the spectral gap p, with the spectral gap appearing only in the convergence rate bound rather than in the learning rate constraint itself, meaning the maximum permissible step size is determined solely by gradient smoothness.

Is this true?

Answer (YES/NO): NO